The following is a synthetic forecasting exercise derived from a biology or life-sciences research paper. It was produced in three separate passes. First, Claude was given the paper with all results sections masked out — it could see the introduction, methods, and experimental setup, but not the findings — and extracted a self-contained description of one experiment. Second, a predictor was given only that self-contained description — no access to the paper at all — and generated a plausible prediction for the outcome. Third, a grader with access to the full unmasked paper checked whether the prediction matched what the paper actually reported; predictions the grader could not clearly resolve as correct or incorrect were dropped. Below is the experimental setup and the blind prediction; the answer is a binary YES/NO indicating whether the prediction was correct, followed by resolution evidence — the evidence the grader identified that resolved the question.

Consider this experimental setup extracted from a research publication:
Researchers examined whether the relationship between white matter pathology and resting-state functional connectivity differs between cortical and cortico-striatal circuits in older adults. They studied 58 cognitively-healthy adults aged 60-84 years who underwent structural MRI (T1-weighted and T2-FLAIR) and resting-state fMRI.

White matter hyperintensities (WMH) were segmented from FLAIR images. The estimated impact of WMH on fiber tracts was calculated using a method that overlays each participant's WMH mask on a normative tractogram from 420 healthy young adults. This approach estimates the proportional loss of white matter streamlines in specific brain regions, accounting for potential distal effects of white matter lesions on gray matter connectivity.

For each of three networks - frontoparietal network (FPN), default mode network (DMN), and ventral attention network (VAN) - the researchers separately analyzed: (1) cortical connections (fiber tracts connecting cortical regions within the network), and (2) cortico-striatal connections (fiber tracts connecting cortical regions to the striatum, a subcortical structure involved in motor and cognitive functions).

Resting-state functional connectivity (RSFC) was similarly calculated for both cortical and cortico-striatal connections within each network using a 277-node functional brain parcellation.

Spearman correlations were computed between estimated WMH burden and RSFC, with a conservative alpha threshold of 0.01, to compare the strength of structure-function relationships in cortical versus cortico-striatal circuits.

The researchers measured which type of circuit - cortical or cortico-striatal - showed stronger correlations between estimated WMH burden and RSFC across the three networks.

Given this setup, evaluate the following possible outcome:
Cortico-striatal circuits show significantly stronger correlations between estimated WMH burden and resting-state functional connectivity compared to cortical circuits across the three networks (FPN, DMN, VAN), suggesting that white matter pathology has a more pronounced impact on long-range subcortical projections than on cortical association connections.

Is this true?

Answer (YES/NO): NO